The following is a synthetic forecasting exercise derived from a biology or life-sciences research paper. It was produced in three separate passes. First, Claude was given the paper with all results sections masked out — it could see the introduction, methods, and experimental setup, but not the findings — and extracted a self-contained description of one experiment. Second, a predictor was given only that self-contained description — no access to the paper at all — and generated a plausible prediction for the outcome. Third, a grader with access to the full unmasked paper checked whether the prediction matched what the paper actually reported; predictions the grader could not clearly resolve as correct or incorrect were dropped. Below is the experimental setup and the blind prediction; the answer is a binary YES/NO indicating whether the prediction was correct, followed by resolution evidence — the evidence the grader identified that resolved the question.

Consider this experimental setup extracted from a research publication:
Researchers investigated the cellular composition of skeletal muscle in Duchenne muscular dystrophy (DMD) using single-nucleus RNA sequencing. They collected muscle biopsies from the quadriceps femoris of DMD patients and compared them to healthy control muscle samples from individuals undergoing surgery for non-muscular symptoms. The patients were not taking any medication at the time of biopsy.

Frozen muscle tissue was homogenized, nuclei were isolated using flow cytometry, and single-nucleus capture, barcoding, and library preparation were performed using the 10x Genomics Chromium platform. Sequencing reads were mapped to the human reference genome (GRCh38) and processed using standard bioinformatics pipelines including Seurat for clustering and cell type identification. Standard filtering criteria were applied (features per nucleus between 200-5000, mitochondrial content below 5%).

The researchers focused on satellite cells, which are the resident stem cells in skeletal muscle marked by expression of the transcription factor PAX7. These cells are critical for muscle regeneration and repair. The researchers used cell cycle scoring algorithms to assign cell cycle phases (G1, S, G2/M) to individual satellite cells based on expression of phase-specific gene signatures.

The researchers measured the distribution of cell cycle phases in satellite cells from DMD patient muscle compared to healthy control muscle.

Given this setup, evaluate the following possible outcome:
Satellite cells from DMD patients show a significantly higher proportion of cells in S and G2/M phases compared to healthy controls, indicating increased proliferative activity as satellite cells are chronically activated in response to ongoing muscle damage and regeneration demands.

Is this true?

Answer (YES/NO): YES